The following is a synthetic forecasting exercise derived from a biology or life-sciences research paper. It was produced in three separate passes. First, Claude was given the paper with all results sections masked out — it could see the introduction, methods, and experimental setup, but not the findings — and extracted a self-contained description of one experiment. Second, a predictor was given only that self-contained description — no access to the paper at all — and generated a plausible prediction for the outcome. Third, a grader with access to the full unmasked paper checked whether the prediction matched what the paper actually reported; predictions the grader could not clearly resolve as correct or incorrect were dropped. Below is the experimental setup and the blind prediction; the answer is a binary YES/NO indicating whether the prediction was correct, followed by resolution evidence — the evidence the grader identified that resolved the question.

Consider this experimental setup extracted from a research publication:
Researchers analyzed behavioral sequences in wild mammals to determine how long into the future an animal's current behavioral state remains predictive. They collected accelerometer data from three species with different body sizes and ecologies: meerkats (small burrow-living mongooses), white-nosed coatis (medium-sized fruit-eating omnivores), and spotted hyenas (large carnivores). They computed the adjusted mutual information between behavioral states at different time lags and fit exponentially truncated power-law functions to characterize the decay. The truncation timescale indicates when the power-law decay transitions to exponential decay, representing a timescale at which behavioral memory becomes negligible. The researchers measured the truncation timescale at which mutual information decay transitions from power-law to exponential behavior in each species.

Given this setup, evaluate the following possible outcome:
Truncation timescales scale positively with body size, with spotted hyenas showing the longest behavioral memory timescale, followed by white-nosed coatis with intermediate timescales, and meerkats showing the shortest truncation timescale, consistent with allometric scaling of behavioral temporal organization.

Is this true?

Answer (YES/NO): NO